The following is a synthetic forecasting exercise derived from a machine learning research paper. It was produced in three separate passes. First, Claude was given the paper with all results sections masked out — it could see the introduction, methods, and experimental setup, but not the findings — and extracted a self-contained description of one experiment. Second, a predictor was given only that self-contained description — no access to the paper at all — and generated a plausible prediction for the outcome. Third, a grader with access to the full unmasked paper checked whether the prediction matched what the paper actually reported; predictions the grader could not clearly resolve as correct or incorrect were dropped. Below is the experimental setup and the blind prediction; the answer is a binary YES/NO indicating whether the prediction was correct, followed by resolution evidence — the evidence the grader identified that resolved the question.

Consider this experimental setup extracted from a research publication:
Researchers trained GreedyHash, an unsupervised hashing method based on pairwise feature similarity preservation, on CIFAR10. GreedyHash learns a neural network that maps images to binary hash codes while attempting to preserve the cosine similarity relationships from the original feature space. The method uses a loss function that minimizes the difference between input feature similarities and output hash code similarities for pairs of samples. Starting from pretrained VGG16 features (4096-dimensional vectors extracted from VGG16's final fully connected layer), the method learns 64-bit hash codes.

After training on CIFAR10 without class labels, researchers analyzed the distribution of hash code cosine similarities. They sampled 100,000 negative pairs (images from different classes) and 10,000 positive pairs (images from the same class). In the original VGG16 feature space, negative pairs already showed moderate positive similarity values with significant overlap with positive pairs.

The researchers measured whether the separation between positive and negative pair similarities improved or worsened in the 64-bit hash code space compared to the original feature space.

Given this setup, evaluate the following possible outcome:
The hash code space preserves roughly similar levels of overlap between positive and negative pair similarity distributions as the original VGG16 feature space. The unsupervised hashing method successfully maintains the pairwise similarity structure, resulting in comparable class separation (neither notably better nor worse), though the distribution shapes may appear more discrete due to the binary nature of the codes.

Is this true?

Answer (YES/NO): NO